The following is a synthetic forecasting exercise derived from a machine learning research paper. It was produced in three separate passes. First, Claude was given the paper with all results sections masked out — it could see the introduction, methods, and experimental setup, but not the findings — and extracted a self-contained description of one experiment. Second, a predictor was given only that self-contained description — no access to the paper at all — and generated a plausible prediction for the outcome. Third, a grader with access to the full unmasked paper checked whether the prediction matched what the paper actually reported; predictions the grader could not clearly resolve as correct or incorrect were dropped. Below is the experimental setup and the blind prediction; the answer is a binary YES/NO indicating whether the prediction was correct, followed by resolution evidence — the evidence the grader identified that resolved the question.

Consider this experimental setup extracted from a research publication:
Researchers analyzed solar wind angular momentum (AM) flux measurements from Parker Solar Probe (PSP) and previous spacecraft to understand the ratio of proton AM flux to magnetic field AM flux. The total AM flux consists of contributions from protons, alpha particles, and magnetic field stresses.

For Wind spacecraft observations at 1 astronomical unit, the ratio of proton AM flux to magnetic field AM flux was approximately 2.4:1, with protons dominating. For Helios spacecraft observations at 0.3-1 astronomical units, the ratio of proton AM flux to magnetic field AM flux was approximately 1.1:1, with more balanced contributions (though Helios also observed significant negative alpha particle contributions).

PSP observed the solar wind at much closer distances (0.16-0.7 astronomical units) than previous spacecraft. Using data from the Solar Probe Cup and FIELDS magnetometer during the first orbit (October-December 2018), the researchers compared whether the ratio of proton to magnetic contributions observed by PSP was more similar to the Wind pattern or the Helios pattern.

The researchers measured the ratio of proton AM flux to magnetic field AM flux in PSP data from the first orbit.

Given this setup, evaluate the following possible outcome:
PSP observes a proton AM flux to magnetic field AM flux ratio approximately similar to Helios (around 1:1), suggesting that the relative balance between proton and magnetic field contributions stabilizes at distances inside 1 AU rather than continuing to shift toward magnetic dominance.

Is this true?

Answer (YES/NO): NO